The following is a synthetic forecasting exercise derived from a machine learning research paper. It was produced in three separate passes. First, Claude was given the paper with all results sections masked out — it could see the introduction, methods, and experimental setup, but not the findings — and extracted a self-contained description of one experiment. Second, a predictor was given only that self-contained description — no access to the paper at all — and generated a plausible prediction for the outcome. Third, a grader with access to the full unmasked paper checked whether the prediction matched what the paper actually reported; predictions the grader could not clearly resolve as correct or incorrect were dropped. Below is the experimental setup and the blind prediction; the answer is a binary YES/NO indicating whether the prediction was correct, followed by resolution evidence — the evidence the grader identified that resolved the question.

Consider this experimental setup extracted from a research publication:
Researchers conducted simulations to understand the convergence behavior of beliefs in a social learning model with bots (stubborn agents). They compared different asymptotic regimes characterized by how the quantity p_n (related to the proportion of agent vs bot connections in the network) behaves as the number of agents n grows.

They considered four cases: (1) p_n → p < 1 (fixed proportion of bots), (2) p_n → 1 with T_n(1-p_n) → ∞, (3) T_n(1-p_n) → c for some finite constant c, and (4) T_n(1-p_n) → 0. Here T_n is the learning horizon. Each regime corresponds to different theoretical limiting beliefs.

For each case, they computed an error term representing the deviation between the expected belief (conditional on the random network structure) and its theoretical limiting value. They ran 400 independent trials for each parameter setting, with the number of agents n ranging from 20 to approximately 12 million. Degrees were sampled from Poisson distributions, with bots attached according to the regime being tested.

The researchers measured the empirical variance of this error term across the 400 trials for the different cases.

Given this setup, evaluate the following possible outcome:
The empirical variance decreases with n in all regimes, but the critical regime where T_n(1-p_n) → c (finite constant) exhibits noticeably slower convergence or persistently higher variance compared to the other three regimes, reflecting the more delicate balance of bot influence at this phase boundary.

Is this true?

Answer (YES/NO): NO